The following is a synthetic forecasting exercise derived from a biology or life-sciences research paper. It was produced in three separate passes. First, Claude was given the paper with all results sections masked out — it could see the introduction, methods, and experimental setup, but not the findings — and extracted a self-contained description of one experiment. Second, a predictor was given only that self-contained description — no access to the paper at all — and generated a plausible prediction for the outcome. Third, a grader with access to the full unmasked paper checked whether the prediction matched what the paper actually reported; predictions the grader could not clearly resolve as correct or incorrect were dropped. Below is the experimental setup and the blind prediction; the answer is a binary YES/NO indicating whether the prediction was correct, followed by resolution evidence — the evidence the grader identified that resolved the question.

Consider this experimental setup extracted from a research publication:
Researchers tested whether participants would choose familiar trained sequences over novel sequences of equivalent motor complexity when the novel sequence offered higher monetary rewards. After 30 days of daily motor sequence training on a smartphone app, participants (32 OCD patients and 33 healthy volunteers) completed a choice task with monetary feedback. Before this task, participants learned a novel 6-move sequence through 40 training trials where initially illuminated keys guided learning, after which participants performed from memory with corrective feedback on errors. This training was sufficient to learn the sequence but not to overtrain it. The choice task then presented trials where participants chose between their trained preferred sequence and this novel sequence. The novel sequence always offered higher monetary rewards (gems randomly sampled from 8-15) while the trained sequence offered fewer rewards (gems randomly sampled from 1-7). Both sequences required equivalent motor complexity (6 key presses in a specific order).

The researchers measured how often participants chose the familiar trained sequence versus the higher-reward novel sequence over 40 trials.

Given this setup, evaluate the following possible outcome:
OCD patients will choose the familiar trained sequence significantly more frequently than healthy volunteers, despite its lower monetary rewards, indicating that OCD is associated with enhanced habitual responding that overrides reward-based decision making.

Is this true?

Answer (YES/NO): NO